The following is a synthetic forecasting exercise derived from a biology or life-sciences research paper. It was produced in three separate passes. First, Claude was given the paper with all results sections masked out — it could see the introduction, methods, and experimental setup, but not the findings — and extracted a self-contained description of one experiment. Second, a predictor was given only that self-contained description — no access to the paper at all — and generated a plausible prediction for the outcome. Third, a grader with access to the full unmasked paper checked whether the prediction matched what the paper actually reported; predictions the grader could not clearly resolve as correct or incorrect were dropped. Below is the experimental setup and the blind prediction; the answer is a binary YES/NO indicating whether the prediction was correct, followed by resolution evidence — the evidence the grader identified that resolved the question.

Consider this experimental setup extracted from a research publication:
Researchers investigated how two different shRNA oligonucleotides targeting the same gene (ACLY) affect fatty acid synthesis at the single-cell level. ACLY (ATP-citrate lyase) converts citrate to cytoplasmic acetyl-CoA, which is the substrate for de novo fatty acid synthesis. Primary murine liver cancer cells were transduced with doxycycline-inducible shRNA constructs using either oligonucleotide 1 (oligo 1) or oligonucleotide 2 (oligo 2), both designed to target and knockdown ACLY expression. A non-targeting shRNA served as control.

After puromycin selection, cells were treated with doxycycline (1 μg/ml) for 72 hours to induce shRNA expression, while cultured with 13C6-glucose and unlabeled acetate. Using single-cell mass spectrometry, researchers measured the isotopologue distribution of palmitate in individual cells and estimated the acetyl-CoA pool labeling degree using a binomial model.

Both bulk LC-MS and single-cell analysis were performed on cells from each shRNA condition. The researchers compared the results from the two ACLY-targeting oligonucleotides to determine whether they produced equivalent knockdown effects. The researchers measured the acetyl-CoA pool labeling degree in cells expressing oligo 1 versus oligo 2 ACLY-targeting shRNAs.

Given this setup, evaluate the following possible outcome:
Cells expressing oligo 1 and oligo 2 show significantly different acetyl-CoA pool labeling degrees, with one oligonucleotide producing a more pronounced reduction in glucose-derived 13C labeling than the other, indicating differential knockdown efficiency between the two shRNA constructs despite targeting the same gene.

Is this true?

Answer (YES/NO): YES